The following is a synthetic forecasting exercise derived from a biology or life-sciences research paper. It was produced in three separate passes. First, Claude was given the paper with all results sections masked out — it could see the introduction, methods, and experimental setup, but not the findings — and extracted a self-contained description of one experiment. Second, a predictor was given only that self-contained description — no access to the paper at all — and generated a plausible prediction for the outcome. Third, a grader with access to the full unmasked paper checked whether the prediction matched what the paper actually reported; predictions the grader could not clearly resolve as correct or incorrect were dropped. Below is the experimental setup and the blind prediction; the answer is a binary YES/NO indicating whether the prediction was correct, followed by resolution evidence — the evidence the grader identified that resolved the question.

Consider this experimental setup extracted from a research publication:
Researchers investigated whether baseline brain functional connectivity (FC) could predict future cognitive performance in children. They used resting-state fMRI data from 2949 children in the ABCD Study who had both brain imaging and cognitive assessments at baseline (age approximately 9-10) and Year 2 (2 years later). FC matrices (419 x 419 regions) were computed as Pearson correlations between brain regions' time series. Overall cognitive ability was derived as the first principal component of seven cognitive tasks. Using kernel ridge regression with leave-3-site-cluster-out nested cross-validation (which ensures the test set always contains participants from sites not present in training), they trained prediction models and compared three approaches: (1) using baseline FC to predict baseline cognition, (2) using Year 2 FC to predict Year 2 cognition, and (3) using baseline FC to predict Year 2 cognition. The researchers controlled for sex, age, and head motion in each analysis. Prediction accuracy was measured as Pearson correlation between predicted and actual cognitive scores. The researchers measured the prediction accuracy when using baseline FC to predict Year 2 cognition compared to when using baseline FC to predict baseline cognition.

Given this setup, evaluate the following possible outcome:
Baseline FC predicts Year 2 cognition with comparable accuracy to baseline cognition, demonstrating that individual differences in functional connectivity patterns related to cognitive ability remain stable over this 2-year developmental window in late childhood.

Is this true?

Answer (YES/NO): NO